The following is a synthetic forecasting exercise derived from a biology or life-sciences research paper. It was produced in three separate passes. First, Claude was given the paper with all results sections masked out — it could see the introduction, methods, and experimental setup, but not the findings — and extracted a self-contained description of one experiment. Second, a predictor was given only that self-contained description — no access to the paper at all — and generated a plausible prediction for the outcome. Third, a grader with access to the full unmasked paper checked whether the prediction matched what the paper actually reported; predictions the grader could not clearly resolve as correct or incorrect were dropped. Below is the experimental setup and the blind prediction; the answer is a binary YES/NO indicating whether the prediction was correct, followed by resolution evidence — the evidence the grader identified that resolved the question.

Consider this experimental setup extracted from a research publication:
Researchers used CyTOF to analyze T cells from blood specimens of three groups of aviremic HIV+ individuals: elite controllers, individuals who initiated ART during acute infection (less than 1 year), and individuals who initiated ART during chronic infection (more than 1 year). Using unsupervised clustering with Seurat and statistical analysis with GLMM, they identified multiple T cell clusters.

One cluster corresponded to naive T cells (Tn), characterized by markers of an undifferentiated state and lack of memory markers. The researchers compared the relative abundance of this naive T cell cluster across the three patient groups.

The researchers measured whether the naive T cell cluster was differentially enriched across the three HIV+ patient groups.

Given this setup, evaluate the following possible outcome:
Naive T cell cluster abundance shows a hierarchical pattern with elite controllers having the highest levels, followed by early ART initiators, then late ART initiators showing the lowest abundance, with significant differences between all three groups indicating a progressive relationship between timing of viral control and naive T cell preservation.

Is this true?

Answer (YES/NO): NO